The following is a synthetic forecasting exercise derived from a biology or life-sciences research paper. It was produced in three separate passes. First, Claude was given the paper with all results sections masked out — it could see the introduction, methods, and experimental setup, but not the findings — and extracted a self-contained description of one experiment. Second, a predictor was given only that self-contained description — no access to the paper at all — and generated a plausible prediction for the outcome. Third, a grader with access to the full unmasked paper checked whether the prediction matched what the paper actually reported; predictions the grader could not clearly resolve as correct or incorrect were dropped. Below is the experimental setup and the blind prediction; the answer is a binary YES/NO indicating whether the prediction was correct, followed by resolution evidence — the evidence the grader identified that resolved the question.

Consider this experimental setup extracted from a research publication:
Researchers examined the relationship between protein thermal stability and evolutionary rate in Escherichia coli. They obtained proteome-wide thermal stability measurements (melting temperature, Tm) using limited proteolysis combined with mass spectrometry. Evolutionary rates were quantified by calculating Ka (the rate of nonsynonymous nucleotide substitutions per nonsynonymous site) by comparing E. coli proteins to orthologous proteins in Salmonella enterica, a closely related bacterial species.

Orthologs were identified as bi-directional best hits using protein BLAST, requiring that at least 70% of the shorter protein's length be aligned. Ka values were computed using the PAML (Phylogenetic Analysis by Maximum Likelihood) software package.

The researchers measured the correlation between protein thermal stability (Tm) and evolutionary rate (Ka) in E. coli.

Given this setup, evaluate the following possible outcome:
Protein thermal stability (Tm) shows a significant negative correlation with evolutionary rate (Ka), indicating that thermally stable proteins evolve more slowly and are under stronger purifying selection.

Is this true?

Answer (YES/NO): NO